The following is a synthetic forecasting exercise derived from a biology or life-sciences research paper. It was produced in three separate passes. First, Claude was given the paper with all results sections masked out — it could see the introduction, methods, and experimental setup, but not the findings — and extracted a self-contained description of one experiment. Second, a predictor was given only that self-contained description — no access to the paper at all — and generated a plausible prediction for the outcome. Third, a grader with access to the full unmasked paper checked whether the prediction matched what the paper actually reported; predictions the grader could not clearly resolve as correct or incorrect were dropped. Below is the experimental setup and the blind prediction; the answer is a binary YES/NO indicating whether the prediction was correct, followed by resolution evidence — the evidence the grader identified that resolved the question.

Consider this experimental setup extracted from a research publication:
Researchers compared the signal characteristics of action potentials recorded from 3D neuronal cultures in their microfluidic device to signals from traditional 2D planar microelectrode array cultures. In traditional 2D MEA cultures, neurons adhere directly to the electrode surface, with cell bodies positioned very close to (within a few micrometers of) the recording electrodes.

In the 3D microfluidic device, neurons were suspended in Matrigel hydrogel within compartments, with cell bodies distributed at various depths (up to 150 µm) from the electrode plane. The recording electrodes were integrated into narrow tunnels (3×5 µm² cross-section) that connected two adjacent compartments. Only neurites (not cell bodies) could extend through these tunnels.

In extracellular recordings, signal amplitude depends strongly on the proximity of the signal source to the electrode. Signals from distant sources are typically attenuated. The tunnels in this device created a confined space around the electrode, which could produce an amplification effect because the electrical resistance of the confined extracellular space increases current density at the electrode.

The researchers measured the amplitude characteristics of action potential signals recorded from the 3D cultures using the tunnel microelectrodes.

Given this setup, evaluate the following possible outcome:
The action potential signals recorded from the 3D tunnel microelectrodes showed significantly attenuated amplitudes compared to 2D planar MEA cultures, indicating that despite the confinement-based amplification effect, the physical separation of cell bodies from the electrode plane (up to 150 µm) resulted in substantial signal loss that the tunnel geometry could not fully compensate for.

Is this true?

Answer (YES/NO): NO